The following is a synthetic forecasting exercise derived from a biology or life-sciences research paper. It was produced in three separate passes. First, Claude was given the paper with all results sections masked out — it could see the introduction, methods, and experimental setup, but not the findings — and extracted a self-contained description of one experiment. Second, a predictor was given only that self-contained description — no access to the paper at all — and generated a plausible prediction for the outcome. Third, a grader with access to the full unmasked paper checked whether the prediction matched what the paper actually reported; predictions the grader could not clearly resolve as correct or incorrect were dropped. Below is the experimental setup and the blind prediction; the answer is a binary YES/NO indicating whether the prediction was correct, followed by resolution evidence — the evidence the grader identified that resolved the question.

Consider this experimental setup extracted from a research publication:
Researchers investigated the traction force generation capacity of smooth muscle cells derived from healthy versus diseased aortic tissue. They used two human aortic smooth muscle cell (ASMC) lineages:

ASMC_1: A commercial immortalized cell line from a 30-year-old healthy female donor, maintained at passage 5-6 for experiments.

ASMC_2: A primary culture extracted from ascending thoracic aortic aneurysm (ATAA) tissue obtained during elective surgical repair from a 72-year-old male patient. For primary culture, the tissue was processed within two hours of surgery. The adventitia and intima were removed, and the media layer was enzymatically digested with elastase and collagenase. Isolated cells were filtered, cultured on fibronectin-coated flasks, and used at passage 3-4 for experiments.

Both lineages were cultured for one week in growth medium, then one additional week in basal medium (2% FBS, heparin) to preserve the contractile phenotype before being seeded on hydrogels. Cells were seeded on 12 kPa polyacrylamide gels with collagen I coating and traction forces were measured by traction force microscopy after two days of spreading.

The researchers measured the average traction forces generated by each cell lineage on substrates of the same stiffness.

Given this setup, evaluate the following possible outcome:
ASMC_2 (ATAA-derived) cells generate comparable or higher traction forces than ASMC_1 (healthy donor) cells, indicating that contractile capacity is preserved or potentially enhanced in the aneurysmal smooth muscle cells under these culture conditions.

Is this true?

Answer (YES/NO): YES